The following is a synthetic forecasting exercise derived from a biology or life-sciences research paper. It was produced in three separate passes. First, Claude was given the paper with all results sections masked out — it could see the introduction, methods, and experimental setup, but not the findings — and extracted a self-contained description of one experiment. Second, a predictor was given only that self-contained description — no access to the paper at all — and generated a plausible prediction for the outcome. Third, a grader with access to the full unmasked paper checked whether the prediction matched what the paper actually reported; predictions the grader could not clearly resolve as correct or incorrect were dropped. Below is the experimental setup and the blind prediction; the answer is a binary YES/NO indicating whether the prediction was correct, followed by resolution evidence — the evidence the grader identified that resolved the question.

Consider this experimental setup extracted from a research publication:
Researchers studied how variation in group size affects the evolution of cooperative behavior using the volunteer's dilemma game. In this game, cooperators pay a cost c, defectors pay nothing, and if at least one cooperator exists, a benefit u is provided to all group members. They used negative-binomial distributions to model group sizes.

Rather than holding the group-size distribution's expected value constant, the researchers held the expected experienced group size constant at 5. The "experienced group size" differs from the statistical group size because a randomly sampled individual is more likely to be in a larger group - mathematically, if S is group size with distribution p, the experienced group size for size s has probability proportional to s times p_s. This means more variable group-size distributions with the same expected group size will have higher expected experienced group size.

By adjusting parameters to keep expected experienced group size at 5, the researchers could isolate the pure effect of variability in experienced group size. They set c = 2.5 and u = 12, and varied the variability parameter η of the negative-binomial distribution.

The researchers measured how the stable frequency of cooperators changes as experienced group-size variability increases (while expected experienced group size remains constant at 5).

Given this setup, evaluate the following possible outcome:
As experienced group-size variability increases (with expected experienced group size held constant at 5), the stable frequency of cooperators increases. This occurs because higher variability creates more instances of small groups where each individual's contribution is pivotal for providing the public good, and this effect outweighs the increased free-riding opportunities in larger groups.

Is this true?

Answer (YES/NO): YES